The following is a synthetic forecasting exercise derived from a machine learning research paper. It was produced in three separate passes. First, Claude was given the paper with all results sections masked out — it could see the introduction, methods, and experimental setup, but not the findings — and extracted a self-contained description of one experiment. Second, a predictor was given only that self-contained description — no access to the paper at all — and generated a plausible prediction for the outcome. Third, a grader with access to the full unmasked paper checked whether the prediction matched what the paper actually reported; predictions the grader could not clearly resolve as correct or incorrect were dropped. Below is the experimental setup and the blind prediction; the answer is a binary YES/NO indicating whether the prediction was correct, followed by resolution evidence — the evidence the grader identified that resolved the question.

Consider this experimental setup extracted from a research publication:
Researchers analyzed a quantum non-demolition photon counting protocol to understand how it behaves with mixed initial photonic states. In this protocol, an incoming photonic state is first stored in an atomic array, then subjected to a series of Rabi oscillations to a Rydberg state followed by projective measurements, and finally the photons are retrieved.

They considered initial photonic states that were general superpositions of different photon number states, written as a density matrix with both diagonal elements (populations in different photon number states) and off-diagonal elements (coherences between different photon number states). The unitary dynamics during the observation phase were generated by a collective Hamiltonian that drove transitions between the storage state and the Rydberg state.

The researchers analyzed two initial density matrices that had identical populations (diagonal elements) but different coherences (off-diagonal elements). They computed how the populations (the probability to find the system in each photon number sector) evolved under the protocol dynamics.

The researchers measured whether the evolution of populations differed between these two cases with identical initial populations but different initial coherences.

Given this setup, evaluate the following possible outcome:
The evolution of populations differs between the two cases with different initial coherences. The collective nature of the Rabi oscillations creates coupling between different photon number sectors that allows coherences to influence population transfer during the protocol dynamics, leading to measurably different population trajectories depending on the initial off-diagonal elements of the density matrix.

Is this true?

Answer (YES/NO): NO